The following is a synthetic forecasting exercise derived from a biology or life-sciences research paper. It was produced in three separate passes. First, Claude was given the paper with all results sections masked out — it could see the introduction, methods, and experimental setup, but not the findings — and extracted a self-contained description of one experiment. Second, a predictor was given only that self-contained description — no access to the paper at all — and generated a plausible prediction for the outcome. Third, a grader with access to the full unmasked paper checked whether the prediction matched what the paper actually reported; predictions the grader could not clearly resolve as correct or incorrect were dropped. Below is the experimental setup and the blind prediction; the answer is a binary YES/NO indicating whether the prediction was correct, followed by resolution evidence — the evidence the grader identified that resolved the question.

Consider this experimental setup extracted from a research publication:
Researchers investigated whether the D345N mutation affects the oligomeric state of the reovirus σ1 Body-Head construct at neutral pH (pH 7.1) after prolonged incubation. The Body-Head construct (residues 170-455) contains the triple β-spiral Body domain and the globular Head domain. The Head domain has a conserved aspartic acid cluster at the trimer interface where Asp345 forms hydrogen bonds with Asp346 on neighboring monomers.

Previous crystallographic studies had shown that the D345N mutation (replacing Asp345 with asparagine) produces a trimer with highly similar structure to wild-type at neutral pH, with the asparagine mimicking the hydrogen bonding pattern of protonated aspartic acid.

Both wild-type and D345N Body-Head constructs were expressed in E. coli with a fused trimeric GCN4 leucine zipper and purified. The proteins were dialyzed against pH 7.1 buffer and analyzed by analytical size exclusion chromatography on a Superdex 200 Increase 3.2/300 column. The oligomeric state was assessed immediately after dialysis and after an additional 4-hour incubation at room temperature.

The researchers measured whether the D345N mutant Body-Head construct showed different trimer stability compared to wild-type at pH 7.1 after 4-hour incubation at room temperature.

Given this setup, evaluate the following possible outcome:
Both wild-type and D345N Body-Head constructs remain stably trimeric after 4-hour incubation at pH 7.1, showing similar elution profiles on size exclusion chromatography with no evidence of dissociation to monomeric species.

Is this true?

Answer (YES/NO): YES